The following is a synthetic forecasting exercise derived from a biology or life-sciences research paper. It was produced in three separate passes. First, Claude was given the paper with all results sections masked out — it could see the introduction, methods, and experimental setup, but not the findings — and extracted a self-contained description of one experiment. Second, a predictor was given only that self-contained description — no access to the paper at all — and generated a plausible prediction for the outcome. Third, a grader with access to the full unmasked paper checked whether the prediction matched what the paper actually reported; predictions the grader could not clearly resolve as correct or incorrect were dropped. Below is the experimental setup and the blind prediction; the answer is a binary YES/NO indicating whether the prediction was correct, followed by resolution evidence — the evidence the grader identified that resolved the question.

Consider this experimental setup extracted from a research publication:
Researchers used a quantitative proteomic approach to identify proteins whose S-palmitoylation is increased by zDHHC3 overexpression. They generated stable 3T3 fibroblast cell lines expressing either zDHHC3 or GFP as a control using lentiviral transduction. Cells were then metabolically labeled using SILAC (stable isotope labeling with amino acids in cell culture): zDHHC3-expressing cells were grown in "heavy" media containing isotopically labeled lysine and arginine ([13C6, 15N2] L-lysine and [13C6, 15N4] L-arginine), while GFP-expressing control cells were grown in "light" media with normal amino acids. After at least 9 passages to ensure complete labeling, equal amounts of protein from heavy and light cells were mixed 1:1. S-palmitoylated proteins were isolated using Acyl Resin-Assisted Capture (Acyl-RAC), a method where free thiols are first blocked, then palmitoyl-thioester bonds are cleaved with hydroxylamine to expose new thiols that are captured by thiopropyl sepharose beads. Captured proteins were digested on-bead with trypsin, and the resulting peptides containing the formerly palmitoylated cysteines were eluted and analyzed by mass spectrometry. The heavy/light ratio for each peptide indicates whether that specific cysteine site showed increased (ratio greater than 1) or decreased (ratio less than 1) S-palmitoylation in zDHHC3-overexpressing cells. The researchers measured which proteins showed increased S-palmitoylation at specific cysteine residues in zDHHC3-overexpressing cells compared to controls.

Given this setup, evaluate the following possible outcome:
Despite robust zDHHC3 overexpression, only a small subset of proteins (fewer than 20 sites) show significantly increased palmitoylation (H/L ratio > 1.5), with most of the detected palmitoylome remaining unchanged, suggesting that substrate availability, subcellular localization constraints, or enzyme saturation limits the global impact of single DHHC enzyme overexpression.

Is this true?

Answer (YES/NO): NO